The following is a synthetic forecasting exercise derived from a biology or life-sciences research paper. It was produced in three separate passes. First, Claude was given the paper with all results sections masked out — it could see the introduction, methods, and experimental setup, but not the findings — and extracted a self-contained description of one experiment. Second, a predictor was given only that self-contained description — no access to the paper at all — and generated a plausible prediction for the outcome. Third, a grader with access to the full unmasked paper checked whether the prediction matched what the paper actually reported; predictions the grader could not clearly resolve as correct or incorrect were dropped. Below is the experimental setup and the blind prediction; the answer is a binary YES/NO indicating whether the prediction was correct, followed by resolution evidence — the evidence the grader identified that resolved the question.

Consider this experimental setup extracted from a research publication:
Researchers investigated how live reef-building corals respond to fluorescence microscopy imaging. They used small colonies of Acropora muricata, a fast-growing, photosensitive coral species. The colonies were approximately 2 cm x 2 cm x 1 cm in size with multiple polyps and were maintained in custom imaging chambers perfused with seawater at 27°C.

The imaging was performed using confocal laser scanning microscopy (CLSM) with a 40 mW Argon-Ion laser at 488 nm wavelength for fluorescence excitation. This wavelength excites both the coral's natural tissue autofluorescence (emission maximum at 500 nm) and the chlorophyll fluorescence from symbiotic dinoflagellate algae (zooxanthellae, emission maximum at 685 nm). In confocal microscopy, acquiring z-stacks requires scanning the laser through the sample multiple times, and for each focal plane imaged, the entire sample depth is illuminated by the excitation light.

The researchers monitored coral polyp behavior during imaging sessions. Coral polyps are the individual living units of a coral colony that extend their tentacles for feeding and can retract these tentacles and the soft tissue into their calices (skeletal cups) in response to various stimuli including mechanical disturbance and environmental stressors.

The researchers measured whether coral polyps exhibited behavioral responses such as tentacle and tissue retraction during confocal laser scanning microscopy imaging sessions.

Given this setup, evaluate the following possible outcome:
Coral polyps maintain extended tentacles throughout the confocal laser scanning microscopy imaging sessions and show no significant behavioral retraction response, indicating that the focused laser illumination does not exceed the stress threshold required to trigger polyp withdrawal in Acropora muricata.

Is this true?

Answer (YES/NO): NO